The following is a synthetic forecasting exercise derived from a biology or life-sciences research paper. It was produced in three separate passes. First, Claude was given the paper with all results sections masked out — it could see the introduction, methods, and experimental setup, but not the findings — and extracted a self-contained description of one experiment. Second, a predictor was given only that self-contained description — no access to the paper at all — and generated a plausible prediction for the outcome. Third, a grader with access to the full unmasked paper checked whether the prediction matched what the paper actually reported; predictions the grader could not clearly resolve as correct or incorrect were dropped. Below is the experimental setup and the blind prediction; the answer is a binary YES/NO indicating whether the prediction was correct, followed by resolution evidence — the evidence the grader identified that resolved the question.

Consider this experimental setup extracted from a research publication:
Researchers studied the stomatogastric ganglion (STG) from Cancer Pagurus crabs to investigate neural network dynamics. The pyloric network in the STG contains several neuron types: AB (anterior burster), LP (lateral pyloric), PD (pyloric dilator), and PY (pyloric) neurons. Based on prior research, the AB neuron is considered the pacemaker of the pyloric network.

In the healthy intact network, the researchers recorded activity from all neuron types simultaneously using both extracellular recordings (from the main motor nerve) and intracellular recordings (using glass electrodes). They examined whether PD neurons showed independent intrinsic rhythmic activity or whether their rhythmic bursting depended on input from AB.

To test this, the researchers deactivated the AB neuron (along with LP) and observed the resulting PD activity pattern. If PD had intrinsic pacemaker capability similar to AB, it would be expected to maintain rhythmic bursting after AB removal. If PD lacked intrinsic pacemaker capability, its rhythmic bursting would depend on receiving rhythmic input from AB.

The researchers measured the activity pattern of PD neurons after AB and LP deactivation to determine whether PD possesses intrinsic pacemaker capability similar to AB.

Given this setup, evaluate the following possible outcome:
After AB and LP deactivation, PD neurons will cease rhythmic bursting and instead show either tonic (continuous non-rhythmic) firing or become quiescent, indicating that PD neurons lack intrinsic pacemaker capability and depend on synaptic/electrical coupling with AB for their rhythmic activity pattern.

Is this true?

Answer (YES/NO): NO